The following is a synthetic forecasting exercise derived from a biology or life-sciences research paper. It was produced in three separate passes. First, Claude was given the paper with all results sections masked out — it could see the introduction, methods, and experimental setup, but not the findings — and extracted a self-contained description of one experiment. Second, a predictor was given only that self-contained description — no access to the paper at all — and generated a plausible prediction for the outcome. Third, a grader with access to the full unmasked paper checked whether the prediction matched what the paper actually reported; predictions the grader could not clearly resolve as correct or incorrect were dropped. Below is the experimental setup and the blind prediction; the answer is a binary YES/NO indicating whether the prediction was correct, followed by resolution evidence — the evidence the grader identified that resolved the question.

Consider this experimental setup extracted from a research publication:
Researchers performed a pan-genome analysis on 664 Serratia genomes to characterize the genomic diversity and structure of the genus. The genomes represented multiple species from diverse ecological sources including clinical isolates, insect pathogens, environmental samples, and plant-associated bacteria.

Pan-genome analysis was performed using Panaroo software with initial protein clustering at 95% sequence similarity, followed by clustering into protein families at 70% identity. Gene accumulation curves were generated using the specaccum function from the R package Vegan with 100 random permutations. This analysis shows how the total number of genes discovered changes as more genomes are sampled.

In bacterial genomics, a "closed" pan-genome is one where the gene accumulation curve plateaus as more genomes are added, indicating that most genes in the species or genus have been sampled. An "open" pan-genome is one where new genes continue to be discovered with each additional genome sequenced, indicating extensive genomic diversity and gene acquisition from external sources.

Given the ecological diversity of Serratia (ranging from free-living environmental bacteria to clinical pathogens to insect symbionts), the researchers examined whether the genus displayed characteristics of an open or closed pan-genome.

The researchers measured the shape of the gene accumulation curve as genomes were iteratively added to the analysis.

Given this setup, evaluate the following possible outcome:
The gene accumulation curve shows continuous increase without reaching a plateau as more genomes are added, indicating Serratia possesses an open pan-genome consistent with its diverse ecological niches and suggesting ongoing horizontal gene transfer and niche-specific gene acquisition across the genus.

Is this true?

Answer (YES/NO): NO